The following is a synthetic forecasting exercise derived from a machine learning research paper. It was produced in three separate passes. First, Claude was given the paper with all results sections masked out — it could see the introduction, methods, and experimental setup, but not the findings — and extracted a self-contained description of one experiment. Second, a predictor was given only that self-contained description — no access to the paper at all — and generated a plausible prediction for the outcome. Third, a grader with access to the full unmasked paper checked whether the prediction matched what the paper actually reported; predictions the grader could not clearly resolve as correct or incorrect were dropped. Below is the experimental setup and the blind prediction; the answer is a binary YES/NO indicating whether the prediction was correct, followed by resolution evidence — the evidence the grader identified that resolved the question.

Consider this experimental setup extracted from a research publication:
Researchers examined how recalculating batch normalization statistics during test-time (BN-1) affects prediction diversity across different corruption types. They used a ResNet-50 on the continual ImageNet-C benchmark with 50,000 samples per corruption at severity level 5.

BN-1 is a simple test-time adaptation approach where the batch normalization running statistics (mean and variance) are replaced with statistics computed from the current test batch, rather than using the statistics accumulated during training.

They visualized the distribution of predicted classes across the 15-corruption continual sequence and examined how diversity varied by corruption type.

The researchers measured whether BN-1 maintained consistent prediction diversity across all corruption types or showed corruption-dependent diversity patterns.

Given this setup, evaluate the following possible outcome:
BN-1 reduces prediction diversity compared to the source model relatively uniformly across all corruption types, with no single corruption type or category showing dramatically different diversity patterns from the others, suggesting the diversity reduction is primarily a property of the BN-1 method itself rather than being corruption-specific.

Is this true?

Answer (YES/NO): NO